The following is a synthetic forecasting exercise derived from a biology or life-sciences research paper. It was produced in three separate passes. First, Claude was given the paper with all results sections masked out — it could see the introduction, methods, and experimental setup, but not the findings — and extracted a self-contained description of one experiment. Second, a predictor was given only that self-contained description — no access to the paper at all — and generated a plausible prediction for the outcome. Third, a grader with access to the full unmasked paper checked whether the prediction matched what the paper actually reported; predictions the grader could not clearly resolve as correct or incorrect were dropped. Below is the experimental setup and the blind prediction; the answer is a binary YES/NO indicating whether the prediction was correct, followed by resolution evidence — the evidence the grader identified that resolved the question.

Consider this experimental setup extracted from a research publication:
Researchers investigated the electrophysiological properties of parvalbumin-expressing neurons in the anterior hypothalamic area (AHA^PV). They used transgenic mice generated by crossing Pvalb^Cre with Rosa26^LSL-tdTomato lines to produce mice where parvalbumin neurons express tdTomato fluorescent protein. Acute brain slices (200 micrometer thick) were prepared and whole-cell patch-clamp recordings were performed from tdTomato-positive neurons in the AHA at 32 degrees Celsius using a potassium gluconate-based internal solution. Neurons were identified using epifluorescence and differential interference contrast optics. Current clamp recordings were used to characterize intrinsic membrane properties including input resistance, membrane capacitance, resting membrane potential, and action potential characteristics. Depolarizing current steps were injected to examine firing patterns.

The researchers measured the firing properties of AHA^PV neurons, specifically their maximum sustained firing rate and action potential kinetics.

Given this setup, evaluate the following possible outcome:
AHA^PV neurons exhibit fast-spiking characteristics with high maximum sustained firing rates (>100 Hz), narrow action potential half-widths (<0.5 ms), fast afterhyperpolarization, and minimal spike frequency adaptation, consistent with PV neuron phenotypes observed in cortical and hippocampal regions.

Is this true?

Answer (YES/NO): NO